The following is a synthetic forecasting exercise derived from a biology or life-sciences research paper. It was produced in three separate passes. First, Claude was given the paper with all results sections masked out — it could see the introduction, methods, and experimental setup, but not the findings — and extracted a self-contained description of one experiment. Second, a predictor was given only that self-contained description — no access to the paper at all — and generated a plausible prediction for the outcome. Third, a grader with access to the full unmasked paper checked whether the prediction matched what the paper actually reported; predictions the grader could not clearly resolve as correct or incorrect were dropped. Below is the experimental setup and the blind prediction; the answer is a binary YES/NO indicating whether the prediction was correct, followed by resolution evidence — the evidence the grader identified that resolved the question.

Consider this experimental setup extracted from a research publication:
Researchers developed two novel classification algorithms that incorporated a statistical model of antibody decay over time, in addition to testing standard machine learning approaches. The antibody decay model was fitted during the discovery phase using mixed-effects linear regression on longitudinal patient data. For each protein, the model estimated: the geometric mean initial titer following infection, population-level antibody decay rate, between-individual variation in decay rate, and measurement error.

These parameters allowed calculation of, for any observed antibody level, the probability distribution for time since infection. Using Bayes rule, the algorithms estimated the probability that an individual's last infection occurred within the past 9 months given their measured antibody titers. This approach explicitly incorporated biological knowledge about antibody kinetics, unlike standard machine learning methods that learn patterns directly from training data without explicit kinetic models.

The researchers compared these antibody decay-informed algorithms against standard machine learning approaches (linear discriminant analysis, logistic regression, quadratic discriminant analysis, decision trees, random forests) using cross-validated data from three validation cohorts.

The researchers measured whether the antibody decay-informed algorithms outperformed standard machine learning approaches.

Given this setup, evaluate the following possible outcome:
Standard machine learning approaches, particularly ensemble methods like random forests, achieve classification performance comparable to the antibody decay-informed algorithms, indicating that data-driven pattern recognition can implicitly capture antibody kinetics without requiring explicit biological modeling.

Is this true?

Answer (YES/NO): YES